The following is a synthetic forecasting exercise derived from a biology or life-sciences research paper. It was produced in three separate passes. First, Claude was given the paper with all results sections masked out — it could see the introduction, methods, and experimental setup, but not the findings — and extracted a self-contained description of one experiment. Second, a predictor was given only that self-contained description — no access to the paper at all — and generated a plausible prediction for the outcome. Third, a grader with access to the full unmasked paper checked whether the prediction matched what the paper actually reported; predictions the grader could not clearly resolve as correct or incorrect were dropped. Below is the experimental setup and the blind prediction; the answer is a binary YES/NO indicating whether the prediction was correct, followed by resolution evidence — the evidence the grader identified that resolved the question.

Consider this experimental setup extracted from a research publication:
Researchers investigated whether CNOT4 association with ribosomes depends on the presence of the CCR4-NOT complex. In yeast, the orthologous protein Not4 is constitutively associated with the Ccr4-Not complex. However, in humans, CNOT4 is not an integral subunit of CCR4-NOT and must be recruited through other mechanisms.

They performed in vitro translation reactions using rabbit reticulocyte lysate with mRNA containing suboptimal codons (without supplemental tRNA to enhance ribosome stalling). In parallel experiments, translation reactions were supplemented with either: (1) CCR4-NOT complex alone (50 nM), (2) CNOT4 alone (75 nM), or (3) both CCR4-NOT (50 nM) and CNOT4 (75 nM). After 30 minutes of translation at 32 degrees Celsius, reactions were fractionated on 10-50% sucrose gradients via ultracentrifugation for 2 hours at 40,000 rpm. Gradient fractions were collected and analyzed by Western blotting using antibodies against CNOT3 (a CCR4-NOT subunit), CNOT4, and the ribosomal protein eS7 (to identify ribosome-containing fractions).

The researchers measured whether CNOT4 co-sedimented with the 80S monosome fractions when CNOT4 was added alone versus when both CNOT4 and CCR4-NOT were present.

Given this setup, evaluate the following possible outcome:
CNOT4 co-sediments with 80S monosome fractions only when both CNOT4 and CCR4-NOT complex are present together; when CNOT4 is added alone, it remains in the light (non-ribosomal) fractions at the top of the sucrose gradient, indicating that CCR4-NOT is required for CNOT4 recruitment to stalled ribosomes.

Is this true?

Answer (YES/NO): YES